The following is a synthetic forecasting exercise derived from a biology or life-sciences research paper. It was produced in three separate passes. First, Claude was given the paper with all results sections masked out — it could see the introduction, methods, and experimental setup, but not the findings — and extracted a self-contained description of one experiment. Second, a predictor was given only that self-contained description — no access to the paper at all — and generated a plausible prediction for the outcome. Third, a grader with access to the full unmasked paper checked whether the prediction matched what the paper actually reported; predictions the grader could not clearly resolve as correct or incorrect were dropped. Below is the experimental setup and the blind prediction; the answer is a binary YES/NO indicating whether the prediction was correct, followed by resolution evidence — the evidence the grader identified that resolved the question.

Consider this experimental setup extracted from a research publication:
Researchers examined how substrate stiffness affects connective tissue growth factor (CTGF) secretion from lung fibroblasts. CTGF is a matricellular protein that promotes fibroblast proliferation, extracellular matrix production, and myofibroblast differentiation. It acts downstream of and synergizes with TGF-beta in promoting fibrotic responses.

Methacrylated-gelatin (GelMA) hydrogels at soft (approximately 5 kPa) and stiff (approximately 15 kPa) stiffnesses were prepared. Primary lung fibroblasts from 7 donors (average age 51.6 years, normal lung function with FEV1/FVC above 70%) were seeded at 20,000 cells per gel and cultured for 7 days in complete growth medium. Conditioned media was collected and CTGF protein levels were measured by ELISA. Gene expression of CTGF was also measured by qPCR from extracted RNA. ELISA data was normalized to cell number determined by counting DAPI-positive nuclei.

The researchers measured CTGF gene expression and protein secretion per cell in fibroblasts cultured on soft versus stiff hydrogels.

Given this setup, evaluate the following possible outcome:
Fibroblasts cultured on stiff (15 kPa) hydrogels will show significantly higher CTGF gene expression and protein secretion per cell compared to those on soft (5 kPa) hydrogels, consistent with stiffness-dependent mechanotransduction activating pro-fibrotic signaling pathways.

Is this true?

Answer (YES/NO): NO